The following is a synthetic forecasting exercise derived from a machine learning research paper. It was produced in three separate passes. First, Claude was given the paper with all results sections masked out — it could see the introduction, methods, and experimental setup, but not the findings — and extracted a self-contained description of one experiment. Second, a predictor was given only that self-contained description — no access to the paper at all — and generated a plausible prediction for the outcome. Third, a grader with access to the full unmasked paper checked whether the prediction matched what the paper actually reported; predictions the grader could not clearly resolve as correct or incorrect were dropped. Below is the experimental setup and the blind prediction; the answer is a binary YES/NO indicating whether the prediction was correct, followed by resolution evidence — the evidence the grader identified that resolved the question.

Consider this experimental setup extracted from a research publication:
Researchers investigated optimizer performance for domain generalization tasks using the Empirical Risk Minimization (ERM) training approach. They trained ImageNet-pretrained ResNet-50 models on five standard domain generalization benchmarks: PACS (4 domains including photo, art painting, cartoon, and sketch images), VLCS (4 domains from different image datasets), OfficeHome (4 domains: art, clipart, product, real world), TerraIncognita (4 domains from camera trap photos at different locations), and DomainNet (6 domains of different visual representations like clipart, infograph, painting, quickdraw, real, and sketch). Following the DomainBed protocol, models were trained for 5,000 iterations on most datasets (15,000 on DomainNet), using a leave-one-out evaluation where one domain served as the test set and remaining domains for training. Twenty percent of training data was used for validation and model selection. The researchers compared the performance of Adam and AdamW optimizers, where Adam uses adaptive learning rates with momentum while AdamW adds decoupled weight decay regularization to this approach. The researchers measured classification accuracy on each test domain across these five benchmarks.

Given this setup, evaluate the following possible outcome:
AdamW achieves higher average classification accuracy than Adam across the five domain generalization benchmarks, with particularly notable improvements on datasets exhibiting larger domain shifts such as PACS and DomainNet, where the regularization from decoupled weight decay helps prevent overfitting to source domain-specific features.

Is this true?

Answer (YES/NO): NO